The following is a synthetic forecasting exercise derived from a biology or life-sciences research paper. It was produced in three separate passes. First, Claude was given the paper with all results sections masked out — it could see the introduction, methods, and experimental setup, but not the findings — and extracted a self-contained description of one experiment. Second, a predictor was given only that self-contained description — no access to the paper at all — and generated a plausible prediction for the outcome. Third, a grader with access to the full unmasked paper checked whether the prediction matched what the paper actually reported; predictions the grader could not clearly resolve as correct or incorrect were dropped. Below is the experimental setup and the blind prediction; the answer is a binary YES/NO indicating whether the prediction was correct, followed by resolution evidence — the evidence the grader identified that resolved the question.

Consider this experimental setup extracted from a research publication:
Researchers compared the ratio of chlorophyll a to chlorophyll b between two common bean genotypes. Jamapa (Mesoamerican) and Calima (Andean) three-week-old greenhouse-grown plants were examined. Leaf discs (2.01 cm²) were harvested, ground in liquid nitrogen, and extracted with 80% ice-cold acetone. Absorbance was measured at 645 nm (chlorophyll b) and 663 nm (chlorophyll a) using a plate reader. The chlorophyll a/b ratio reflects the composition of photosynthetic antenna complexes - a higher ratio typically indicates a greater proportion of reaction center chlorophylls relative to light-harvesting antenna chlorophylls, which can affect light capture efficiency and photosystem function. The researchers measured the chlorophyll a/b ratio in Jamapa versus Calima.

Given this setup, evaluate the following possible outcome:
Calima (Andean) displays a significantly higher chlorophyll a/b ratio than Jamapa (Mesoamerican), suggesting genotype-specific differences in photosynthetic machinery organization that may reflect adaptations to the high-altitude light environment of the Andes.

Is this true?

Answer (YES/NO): NO